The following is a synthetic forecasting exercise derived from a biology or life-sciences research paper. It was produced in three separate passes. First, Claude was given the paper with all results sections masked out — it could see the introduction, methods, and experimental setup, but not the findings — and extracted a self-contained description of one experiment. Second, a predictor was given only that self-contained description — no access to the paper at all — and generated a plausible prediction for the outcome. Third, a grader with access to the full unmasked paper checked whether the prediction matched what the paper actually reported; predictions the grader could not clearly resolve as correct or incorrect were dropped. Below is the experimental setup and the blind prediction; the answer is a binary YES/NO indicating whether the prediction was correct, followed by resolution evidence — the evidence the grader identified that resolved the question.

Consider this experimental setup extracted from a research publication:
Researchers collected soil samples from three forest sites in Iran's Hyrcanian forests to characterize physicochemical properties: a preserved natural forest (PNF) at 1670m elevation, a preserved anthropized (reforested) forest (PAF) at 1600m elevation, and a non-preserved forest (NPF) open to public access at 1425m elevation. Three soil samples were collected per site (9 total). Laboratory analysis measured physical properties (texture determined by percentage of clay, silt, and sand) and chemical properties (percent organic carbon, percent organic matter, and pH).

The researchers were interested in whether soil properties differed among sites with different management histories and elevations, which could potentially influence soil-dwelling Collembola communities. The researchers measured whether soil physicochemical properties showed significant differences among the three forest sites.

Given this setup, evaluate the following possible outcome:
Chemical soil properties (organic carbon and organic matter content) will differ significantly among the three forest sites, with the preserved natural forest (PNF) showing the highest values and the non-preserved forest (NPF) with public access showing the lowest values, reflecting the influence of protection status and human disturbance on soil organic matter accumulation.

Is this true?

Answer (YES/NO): NO